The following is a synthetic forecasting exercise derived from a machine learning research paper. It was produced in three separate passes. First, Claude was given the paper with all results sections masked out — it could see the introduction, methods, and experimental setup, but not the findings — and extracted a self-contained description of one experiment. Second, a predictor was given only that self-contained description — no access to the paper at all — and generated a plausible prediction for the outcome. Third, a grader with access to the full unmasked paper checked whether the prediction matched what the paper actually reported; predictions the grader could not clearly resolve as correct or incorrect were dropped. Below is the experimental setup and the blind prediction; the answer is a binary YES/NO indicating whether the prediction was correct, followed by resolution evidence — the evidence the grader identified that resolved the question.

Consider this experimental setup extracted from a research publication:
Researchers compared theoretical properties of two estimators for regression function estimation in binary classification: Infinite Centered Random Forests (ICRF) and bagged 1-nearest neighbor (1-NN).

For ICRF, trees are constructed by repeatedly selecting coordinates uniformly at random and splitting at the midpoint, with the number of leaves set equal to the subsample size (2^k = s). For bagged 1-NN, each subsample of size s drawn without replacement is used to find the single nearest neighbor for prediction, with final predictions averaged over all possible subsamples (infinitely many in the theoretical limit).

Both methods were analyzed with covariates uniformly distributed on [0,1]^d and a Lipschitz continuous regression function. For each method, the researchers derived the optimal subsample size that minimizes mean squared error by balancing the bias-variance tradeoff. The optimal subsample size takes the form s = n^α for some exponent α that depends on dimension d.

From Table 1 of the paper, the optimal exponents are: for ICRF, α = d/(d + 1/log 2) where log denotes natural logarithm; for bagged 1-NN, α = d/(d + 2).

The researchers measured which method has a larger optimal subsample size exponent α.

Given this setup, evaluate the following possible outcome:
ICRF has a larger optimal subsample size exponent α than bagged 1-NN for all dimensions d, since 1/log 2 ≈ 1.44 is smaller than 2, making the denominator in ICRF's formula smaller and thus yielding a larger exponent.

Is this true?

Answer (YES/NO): YES